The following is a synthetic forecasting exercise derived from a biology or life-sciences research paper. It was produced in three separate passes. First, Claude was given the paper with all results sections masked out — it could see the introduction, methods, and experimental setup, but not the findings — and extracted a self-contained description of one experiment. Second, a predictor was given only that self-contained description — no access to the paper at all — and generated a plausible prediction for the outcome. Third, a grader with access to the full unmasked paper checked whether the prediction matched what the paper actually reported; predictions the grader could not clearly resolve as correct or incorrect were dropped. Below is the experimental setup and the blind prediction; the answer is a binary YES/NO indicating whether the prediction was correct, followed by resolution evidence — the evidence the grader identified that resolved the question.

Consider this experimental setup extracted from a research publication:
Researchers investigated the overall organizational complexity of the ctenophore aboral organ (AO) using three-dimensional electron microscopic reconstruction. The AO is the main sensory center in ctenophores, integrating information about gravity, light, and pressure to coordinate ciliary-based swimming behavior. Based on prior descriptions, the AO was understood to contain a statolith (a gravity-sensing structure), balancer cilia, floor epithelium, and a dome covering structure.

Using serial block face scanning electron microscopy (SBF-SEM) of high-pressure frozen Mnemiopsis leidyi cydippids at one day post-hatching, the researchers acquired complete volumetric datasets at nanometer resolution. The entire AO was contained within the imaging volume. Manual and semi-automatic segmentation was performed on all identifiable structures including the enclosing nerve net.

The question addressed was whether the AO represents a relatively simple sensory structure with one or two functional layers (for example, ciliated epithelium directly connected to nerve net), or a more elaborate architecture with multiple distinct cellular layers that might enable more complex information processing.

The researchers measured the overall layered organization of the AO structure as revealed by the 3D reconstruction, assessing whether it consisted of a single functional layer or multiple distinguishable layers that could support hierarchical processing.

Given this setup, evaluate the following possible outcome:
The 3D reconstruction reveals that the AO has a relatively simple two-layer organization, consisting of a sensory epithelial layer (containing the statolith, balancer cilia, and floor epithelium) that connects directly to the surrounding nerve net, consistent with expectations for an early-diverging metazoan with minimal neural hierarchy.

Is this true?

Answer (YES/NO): NO